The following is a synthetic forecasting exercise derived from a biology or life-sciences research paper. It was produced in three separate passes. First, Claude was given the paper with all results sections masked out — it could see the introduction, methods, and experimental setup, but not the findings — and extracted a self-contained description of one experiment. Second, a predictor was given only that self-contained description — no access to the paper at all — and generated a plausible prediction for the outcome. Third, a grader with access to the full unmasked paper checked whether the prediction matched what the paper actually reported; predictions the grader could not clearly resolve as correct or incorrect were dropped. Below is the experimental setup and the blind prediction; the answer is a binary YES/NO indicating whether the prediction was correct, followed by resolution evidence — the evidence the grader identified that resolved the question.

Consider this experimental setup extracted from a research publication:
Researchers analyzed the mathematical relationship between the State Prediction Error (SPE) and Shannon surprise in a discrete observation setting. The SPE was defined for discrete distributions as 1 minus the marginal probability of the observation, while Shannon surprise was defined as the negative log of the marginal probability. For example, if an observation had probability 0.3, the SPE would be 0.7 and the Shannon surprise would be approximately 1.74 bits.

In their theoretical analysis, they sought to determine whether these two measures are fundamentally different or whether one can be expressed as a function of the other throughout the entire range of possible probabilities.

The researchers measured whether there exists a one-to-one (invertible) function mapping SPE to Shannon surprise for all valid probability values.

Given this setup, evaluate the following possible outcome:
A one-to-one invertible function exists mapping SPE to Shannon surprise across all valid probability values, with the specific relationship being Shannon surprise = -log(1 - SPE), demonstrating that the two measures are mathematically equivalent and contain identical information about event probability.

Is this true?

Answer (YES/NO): YES